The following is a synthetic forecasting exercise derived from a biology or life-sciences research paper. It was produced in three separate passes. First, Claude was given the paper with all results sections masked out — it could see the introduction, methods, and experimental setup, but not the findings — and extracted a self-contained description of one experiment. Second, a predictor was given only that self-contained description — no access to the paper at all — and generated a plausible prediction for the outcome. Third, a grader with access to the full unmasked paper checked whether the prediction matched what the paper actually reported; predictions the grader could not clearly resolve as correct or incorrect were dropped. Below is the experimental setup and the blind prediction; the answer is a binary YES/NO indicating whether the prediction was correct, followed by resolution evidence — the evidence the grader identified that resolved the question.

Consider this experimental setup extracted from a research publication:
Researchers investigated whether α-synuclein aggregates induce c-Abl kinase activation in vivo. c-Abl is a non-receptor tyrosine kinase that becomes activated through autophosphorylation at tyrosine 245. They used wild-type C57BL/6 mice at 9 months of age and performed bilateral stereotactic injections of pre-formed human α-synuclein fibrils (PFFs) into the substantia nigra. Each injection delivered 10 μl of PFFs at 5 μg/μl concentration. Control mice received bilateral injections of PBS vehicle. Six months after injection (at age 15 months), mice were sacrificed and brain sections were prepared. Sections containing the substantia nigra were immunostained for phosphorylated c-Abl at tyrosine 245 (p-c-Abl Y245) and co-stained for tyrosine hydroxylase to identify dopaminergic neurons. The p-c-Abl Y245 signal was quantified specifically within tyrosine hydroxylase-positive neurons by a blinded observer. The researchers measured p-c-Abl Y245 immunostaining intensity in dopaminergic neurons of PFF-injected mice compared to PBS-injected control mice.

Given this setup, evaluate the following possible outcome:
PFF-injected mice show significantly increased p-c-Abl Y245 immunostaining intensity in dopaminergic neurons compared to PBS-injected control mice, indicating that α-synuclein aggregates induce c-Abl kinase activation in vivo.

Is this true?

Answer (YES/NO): YES